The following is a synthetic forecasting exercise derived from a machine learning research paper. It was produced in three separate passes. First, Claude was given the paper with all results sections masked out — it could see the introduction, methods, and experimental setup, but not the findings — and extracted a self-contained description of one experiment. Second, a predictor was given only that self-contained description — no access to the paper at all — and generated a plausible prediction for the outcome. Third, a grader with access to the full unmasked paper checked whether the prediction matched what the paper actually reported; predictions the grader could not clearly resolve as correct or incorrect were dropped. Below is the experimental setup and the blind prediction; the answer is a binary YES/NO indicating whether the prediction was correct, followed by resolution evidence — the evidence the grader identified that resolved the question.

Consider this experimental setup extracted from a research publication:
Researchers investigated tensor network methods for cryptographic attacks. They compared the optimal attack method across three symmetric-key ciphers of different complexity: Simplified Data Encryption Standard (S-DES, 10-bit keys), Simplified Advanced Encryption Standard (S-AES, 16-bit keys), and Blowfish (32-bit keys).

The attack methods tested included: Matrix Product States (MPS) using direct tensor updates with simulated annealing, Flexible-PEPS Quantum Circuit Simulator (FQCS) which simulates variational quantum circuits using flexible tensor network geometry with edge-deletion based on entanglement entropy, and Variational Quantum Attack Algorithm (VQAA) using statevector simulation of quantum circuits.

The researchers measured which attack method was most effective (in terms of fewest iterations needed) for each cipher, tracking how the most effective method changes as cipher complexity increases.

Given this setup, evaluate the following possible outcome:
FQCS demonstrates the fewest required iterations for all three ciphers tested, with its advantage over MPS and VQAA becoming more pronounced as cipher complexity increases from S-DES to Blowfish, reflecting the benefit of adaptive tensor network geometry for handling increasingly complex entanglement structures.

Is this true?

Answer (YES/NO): NO